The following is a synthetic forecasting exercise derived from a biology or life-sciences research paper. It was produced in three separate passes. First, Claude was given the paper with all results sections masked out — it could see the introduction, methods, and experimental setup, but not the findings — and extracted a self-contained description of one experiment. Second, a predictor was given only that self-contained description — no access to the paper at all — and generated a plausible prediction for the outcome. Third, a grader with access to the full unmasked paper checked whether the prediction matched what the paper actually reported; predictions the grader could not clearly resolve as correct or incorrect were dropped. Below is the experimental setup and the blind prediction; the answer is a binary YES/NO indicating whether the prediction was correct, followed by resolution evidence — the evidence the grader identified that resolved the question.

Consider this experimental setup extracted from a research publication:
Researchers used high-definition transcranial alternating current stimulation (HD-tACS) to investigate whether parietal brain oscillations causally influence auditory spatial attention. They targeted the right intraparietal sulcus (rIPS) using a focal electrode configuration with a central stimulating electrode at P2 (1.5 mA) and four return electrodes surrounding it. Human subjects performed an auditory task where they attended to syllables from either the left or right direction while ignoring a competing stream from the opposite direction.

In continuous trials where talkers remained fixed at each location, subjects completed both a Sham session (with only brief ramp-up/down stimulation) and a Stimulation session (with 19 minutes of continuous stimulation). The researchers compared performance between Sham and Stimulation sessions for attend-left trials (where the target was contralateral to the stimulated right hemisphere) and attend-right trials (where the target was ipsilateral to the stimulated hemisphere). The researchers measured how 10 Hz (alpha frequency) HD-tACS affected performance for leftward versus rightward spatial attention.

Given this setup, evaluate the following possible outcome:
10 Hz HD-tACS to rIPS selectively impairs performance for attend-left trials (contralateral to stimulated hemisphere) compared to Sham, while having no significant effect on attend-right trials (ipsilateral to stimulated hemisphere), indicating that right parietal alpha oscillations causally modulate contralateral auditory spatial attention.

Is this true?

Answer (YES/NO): YES